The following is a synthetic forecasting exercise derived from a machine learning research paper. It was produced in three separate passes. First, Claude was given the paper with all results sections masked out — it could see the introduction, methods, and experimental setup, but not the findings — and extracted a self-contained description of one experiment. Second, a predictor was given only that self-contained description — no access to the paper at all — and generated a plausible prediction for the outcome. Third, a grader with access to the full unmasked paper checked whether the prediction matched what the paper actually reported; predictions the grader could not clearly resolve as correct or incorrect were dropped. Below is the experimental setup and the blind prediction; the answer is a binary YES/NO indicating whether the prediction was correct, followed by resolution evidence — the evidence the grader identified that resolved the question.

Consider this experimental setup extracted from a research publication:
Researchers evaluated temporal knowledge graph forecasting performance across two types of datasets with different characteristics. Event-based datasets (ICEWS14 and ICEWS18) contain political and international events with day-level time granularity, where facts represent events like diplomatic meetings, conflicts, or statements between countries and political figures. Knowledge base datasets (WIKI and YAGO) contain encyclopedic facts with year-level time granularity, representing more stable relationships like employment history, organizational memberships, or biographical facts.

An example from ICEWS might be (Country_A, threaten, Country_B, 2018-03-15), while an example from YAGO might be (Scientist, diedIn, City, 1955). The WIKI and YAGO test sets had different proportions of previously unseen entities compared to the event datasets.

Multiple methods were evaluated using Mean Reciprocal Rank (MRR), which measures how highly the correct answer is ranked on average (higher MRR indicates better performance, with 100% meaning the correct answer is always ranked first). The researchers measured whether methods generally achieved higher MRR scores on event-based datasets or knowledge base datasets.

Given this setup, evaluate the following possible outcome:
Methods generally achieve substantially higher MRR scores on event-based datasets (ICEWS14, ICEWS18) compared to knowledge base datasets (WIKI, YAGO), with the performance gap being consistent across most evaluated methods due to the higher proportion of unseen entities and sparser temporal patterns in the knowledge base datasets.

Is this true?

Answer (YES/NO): NO